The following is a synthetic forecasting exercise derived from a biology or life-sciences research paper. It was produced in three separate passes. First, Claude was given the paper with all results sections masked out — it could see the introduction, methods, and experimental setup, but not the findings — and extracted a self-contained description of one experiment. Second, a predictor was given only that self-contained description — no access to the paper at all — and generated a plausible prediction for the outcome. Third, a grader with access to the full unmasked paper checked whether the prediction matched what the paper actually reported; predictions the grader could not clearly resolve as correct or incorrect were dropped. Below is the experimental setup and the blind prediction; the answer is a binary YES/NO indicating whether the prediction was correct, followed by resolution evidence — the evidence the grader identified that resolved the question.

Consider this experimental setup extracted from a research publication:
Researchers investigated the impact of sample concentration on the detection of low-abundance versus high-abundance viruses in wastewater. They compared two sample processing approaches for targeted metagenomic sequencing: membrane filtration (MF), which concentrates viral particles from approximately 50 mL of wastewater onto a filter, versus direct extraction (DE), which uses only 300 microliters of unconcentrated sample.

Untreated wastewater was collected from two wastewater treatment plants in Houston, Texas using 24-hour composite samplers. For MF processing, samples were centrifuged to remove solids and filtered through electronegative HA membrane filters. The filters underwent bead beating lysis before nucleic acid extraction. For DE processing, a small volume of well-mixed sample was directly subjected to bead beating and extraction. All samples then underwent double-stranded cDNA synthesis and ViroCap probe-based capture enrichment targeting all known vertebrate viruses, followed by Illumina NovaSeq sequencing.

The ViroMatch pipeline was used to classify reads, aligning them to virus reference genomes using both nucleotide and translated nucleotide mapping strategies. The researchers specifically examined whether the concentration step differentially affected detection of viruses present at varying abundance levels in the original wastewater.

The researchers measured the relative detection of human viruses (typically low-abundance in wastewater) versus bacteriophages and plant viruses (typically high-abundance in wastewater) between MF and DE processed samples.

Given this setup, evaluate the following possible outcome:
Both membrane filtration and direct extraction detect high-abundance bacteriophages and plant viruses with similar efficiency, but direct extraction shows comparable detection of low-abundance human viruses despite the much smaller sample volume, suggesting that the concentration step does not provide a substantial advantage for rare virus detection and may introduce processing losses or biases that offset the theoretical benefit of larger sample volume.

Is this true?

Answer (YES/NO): NO